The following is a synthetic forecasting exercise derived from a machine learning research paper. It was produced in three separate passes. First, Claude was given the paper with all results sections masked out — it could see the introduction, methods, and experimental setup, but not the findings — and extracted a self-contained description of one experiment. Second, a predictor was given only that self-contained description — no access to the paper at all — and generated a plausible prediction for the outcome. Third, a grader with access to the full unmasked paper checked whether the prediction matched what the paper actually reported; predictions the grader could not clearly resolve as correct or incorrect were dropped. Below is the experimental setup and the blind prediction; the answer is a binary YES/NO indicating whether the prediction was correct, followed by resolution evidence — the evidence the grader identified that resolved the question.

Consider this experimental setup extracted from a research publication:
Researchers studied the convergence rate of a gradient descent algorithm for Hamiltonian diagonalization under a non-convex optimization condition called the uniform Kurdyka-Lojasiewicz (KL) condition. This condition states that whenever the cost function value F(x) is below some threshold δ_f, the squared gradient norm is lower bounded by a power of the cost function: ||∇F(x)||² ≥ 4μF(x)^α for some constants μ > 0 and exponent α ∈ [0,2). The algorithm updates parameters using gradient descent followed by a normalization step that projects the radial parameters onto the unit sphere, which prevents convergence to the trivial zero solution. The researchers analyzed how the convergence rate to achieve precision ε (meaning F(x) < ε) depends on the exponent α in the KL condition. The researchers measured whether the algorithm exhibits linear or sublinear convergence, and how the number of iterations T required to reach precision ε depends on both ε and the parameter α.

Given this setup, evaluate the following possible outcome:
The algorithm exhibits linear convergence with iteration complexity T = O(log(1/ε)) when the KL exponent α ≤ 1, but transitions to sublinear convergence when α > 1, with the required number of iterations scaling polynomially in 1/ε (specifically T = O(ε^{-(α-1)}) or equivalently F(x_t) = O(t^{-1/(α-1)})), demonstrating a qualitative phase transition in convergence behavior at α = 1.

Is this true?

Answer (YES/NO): NO